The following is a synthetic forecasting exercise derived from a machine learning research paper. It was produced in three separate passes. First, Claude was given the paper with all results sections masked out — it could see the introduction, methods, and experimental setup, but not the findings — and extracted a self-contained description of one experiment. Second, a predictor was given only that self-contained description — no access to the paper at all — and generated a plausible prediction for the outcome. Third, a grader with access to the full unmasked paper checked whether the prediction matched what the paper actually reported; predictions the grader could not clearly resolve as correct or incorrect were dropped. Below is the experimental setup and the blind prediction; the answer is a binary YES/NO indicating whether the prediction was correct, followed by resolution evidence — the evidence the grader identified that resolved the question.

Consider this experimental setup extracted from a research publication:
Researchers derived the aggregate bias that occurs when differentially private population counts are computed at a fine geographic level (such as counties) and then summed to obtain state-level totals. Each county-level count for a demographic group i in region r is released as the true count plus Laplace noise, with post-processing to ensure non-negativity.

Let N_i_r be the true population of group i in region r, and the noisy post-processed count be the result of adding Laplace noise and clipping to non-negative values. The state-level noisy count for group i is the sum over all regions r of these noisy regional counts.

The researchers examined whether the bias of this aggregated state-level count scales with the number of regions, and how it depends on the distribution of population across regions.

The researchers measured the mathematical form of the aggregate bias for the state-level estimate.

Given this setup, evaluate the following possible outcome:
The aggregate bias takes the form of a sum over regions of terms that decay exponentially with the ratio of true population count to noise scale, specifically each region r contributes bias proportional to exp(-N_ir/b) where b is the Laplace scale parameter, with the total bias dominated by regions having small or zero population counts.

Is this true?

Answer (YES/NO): YES